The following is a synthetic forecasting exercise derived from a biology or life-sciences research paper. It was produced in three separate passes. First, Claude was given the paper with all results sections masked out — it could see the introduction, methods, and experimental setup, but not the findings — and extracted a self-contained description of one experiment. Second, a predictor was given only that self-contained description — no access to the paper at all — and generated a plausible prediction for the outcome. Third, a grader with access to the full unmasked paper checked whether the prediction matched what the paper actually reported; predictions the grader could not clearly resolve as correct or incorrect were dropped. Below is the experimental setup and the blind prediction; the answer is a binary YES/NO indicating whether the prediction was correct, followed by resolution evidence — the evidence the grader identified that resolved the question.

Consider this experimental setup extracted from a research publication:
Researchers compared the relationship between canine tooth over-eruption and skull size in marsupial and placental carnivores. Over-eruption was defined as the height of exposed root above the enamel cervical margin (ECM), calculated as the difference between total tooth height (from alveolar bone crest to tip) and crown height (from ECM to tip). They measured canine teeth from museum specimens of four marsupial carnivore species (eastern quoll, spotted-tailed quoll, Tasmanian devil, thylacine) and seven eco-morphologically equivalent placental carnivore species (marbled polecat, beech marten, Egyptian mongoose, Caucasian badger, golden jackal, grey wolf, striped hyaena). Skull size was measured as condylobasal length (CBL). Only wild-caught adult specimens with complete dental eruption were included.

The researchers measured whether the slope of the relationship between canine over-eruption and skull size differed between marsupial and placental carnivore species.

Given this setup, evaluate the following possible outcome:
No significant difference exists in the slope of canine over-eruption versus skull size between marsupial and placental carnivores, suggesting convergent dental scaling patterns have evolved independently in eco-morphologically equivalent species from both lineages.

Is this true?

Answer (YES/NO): NO